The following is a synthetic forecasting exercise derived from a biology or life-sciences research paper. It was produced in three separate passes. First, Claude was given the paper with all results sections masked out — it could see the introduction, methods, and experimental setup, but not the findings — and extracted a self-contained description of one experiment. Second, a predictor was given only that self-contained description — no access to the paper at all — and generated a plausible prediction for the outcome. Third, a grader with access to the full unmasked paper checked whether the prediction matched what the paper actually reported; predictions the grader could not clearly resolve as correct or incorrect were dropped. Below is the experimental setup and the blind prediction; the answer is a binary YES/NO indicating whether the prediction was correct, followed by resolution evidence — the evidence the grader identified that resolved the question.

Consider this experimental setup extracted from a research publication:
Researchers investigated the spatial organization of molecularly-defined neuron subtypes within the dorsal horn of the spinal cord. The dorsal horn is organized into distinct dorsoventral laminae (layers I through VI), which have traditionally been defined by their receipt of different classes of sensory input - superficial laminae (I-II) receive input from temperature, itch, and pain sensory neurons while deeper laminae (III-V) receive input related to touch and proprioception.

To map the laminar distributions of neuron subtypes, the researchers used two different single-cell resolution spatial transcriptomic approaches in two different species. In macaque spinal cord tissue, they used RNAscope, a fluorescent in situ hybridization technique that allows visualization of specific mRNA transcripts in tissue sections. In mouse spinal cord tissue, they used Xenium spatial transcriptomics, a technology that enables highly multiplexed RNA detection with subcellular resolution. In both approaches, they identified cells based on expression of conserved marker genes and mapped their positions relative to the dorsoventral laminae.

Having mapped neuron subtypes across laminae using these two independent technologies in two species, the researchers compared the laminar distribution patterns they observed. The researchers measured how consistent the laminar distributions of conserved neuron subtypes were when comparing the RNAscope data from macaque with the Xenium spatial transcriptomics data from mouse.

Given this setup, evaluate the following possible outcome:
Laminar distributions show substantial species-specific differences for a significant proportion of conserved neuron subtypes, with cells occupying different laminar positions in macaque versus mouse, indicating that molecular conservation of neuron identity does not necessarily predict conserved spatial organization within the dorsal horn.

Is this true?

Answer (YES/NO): NO